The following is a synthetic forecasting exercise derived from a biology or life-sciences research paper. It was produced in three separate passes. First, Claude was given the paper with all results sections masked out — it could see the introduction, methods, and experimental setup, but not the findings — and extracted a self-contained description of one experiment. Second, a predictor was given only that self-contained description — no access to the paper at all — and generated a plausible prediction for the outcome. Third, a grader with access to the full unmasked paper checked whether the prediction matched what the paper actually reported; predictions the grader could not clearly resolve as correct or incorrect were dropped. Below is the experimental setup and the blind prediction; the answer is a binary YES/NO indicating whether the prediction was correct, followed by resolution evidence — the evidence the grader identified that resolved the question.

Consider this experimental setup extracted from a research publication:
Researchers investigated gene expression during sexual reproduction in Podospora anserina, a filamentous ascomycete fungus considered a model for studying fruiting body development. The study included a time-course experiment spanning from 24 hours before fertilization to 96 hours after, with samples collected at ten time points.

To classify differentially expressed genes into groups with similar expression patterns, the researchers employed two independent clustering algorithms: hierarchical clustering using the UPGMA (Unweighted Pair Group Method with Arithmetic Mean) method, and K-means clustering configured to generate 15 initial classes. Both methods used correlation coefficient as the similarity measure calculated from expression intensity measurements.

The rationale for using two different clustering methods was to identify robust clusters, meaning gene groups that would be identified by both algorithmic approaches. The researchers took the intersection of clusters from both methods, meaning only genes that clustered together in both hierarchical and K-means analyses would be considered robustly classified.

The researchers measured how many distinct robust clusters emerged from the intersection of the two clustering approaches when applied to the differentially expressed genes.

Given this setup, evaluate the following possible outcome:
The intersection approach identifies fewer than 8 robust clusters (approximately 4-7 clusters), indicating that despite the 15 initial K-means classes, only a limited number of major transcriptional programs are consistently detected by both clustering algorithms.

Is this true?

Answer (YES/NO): NO